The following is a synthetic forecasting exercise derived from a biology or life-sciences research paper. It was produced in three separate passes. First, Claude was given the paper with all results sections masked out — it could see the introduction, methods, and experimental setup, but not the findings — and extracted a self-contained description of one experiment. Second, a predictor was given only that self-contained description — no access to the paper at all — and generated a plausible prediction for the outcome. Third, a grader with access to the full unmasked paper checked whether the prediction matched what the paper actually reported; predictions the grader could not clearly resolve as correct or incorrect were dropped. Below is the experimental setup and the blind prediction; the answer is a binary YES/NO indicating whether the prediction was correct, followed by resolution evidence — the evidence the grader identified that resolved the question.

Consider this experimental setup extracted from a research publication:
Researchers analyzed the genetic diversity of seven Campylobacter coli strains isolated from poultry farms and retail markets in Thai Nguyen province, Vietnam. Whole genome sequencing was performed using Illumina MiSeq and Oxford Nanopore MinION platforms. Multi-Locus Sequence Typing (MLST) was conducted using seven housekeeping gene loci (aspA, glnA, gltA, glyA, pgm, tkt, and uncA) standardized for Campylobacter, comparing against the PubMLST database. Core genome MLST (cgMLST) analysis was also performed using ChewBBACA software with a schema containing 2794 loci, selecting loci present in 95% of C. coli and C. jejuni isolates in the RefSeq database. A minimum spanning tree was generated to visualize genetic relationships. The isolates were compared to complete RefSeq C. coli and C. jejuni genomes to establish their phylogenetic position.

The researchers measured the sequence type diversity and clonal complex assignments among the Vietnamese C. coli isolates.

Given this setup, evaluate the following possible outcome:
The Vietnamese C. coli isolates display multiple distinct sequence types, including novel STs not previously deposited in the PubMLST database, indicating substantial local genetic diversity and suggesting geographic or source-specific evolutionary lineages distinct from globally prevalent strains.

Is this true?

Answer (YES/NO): NO